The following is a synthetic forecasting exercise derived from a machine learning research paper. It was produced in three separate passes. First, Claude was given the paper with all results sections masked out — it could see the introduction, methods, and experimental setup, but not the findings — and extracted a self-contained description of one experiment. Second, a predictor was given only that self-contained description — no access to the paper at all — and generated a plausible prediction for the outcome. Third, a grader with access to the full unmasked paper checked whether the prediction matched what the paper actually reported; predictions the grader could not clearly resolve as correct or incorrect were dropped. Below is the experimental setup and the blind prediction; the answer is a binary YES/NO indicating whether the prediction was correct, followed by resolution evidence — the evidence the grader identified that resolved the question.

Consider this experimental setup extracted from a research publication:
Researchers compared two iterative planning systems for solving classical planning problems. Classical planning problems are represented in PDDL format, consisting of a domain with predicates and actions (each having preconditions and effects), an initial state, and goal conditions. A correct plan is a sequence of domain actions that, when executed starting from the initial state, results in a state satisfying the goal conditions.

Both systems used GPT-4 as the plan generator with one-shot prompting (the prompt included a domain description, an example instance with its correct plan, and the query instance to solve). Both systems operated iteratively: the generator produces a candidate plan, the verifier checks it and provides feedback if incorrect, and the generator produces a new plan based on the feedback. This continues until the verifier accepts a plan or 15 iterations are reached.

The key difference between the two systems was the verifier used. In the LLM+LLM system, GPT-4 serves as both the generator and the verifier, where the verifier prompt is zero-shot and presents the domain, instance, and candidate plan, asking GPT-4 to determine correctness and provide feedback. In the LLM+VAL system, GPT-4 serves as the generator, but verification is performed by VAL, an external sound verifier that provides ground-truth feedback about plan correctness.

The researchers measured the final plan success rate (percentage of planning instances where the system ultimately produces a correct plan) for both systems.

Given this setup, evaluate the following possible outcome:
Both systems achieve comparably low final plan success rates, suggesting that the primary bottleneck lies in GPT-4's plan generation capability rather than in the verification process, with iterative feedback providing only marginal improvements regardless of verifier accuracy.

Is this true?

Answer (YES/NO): NO